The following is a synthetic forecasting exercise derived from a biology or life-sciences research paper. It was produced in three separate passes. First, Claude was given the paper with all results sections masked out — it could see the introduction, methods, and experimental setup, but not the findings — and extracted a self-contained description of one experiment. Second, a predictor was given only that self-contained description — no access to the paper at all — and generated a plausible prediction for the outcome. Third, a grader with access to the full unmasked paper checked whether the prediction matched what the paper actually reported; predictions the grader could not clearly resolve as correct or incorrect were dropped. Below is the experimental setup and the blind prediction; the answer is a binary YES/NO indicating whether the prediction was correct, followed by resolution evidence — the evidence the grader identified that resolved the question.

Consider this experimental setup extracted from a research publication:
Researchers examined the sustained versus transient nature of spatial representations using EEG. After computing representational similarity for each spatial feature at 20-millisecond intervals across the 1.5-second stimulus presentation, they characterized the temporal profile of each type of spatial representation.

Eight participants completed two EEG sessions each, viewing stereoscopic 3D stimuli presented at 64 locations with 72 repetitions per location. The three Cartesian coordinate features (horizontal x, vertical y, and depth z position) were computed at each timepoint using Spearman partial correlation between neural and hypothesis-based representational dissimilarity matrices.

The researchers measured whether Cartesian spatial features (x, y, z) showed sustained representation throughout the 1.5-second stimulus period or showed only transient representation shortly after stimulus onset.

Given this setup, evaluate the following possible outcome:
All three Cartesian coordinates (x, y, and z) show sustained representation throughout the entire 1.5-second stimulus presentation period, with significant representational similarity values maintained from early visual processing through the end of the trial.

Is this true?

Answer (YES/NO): NO